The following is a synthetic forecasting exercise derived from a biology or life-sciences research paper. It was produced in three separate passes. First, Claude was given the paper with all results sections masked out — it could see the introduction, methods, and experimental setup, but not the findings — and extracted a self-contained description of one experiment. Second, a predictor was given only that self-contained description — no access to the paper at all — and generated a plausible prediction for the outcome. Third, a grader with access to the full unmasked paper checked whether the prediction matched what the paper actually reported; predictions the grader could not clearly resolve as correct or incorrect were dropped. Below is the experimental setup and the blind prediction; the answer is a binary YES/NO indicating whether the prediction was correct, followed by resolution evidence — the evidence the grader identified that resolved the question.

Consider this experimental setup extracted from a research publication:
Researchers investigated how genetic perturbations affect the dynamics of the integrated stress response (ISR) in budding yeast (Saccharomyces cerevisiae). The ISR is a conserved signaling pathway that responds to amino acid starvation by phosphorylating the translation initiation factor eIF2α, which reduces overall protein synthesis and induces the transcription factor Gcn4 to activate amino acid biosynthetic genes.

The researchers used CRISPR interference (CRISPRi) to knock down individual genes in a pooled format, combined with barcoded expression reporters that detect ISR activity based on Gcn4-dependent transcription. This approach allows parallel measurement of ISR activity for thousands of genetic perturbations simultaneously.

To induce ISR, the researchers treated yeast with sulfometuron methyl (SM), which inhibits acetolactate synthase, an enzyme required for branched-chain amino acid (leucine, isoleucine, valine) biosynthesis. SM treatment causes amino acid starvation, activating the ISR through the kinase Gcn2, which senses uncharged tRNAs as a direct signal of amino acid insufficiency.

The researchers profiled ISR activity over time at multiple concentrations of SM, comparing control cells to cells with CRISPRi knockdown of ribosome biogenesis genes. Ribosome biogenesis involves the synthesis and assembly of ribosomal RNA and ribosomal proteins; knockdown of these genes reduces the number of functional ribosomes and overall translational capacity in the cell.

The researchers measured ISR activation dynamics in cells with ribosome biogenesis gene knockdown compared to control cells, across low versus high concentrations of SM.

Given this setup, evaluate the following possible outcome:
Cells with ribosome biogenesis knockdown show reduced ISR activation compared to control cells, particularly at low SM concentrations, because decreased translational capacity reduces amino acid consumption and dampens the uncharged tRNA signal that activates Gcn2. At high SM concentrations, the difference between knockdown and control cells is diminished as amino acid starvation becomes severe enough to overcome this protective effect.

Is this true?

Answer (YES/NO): YES